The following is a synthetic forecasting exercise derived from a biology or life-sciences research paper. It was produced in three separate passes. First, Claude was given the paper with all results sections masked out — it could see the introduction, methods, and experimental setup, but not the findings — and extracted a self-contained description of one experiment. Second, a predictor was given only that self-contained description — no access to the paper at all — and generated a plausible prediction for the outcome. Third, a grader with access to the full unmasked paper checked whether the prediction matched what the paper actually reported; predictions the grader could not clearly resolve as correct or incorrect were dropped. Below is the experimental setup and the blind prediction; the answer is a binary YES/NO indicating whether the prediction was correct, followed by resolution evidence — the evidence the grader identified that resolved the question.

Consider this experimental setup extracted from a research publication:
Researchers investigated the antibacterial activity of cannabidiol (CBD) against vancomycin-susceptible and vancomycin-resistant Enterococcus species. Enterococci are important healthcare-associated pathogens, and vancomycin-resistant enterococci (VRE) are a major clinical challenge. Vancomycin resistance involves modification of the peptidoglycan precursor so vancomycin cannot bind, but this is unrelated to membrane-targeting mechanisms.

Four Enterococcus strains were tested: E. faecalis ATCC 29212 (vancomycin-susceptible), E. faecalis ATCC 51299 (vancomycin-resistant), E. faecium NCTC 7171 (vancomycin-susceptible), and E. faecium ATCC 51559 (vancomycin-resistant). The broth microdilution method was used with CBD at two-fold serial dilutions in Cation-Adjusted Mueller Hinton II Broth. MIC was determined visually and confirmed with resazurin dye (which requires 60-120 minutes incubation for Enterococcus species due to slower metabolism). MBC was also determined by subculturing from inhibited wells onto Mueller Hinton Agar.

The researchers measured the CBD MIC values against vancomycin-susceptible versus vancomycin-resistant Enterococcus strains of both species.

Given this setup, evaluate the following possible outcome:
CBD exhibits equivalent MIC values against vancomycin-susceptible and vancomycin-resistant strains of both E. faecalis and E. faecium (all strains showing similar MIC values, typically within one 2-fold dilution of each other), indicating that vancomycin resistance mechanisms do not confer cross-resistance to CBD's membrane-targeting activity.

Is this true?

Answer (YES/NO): YES